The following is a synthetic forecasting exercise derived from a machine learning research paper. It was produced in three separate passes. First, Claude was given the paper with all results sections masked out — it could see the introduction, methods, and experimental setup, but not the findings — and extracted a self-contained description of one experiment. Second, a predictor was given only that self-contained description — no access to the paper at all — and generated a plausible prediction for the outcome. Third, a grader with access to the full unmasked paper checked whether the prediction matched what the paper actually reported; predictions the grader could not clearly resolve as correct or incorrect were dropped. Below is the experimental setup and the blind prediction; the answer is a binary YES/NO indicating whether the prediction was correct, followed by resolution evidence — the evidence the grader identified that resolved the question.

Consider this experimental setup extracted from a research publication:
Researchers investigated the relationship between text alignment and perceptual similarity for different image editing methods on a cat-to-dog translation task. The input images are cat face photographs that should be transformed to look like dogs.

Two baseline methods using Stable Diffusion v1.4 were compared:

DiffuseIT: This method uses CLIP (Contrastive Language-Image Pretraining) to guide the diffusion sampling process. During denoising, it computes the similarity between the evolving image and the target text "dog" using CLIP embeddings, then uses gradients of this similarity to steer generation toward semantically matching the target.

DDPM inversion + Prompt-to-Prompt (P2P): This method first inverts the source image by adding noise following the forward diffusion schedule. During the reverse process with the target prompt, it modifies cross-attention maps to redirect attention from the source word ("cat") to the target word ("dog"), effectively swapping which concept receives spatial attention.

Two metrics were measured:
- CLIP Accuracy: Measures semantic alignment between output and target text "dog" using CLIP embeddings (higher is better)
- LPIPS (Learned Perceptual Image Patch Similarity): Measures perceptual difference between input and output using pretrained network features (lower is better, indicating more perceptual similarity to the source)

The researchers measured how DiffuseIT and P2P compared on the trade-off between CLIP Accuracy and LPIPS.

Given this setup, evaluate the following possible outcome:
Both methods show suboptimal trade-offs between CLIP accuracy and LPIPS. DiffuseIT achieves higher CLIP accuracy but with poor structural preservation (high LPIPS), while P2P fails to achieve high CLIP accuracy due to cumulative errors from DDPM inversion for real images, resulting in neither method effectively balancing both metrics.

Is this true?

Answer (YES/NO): NO